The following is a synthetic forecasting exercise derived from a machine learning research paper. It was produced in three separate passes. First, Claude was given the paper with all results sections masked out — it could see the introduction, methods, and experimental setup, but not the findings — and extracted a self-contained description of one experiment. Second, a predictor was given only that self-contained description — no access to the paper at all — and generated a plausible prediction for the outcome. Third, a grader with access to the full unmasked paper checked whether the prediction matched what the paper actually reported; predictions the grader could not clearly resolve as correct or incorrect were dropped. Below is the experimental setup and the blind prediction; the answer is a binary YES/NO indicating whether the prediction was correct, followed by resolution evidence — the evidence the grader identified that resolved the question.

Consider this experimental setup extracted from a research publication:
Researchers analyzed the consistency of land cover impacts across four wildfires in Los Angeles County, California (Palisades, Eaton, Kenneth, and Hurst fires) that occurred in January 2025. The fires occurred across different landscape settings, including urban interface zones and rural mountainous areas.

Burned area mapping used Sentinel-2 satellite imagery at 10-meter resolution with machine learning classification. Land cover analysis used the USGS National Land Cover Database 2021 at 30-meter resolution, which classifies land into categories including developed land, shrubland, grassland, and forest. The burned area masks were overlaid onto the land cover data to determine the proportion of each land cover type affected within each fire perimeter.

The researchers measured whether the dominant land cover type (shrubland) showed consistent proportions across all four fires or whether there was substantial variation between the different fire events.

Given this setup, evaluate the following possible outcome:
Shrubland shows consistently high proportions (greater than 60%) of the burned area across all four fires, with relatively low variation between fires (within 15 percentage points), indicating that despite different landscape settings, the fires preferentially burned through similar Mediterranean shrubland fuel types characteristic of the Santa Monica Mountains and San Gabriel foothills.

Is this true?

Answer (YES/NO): NO